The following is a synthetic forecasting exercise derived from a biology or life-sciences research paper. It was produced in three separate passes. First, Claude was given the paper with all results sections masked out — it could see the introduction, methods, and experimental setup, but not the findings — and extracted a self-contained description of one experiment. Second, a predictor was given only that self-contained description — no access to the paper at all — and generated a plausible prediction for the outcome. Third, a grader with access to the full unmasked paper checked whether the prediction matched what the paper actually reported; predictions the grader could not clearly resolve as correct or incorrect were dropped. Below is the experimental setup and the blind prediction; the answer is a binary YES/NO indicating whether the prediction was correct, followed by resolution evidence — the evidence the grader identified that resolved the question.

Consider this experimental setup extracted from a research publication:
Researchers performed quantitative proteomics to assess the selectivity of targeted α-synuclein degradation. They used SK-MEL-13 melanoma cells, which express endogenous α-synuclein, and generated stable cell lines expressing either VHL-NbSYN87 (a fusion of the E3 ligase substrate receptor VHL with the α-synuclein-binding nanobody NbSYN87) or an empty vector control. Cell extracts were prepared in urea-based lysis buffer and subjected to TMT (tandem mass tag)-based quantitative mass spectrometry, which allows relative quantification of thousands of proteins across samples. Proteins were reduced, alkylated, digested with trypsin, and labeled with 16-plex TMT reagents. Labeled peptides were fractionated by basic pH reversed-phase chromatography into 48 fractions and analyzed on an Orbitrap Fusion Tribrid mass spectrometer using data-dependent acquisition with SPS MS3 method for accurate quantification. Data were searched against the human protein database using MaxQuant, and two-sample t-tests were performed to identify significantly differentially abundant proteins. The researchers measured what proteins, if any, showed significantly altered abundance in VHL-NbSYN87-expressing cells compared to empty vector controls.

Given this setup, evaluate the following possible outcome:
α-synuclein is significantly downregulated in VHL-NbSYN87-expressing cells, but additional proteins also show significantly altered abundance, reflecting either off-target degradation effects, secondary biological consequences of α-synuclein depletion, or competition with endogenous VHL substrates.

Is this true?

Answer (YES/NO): NO